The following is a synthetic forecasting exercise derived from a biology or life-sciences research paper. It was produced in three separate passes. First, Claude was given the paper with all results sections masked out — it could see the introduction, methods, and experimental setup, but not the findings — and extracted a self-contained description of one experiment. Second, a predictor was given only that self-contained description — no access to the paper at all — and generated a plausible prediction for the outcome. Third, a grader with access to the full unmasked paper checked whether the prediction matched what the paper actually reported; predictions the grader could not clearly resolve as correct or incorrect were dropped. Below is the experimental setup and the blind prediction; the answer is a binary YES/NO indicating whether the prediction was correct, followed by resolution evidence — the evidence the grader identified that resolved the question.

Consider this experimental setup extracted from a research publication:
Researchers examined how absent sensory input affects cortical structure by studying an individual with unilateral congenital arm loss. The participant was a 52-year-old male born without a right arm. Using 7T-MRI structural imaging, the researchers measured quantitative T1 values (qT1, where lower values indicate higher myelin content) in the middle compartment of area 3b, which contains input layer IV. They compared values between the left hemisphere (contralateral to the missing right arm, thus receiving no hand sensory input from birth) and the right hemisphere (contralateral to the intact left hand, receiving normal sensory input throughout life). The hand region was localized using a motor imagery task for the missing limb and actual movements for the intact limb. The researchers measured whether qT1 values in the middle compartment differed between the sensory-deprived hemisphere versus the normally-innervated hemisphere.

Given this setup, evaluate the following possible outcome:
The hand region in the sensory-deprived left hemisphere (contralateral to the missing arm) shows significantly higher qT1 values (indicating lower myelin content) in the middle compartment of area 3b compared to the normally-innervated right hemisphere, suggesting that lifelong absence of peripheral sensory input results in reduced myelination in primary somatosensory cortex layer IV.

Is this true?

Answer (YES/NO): NO